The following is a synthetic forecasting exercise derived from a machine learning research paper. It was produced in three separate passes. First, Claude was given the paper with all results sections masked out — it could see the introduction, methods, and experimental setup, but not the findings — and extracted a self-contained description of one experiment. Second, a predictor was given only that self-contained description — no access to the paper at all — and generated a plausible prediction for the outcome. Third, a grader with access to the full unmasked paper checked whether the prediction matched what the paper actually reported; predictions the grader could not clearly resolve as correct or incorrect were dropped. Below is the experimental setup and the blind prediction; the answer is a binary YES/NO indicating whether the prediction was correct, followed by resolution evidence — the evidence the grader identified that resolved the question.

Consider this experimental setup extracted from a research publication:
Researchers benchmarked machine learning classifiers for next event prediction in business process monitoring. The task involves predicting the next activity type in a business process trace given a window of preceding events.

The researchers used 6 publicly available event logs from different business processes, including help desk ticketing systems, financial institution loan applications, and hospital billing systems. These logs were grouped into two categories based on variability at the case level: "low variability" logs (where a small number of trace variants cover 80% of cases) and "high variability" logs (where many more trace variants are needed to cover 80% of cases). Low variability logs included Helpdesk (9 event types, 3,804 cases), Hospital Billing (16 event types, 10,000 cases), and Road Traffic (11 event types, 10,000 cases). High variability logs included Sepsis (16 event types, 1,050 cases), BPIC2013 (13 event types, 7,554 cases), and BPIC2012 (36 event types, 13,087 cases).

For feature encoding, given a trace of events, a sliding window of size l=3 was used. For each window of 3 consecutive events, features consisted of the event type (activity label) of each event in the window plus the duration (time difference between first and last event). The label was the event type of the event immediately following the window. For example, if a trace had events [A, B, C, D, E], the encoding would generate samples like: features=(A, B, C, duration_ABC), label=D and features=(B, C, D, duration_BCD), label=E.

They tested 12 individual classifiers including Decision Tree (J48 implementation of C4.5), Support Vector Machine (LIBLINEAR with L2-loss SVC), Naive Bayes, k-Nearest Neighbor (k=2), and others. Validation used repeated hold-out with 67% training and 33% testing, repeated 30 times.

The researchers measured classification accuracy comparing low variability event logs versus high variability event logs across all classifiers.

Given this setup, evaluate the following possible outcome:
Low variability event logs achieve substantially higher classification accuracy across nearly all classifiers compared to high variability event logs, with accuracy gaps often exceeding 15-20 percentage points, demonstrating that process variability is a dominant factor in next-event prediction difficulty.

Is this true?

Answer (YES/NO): YES